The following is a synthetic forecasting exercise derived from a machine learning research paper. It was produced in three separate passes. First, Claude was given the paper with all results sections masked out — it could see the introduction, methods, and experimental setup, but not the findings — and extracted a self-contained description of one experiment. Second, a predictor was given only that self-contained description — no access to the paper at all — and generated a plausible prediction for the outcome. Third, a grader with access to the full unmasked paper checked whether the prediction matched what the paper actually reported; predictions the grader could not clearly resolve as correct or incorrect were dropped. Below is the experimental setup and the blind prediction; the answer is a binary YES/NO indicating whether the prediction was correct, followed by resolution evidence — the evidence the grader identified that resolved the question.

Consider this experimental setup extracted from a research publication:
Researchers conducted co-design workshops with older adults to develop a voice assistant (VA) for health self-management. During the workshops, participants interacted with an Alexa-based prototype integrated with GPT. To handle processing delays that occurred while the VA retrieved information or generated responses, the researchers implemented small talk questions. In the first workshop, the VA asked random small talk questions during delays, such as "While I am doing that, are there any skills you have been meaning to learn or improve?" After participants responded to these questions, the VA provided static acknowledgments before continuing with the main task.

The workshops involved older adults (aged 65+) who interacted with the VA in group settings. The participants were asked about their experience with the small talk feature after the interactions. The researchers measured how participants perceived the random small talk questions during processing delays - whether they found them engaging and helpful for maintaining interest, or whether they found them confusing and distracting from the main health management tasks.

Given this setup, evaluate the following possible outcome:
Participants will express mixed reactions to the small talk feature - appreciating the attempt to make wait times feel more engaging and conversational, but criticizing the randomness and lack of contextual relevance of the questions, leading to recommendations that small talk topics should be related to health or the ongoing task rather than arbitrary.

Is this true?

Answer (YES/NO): NO